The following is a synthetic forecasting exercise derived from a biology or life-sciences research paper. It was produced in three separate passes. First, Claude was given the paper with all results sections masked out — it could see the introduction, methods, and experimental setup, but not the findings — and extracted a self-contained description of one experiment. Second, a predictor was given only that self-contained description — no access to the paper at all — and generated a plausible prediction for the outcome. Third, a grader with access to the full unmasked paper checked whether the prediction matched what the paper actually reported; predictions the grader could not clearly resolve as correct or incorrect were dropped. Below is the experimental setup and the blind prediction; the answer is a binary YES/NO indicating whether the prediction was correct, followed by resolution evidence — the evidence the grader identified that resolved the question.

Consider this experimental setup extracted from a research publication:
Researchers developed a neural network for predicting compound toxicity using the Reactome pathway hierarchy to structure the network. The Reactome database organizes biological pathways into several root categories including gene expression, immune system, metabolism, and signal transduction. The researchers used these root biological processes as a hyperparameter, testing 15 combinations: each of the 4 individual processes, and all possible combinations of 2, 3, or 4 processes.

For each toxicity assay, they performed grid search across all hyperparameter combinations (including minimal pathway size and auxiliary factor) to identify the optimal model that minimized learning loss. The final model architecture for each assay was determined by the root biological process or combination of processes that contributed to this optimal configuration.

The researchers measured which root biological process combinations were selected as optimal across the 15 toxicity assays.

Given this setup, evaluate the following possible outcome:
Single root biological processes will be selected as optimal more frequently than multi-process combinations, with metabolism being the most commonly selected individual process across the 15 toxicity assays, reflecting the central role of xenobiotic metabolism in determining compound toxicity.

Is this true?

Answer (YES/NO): NO